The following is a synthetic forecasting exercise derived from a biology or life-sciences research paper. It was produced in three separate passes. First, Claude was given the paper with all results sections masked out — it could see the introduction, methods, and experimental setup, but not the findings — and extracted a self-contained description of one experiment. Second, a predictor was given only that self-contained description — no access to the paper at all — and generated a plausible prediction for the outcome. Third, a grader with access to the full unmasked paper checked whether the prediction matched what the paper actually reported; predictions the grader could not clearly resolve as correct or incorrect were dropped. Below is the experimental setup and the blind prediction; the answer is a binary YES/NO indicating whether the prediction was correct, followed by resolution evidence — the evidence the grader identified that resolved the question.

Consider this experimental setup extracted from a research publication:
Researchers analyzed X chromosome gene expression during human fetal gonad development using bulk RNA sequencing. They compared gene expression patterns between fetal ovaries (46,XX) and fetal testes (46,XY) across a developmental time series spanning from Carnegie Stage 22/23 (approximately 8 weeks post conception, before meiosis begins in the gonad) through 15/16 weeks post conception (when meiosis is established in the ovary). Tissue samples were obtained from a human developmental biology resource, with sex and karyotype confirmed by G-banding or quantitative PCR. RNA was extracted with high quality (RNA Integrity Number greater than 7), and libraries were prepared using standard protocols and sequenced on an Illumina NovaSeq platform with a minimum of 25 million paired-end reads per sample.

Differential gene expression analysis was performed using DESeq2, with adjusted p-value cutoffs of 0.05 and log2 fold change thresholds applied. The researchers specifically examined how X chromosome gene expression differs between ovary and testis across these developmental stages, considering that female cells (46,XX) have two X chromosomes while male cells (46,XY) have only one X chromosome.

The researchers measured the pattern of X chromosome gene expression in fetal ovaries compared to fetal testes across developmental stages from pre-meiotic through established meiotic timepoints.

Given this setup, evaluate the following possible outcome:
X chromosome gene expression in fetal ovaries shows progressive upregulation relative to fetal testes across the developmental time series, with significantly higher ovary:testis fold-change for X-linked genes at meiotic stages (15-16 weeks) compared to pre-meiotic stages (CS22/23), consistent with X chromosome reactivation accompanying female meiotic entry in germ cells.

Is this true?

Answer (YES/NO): NO